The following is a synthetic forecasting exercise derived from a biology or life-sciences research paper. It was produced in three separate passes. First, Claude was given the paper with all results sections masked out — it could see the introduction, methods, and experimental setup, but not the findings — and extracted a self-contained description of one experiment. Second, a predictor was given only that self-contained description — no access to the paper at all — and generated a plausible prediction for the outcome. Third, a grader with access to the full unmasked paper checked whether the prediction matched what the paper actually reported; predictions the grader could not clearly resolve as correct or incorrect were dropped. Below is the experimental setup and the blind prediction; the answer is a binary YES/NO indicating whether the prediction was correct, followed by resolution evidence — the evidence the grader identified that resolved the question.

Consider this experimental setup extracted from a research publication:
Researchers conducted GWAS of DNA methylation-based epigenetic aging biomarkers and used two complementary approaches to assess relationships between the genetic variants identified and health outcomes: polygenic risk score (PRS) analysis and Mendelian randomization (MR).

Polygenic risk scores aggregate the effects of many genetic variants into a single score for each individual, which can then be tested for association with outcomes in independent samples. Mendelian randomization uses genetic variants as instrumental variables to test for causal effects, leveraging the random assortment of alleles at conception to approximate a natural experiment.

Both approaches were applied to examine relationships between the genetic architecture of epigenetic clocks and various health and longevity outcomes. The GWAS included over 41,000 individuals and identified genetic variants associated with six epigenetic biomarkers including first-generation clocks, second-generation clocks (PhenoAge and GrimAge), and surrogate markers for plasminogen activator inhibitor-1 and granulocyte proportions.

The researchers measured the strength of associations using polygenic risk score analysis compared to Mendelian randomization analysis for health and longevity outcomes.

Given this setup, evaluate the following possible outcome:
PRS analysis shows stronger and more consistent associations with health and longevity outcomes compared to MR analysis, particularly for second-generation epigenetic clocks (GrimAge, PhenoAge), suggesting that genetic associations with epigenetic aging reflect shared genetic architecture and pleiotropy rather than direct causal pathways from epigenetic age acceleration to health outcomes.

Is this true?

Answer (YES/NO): YES